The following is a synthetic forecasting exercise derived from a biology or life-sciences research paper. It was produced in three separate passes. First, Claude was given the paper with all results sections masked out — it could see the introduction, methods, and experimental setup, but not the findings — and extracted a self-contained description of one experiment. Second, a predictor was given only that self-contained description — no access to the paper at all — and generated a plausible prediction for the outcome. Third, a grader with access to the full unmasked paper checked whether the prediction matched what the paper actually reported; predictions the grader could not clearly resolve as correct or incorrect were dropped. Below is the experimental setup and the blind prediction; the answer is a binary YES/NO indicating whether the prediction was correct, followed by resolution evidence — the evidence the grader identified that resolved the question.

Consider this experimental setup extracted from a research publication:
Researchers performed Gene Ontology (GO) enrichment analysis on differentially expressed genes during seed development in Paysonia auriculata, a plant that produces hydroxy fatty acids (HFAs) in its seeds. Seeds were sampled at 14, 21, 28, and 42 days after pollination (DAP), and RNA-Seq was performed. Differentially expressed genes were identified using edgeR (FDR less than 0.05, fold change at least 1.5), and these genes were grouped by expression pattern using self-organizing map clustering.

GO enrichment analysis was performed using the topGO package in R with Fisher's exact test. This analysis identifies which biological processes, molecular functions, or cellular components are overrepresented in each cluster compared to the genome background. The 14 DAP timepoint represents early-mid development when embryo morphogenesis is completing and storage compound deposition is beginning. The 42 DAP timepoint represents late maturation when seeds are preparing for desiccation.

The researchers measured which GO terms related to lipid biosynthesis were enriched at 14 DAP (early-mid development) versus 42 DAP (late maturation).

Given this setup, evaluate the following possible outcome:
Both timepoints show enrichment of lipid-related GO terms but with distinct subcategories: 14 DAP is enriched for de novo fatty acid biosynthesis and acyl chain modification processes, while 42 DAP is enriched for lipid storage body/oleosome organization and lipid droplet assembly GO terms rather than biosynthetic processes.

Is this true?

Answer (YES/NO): NO